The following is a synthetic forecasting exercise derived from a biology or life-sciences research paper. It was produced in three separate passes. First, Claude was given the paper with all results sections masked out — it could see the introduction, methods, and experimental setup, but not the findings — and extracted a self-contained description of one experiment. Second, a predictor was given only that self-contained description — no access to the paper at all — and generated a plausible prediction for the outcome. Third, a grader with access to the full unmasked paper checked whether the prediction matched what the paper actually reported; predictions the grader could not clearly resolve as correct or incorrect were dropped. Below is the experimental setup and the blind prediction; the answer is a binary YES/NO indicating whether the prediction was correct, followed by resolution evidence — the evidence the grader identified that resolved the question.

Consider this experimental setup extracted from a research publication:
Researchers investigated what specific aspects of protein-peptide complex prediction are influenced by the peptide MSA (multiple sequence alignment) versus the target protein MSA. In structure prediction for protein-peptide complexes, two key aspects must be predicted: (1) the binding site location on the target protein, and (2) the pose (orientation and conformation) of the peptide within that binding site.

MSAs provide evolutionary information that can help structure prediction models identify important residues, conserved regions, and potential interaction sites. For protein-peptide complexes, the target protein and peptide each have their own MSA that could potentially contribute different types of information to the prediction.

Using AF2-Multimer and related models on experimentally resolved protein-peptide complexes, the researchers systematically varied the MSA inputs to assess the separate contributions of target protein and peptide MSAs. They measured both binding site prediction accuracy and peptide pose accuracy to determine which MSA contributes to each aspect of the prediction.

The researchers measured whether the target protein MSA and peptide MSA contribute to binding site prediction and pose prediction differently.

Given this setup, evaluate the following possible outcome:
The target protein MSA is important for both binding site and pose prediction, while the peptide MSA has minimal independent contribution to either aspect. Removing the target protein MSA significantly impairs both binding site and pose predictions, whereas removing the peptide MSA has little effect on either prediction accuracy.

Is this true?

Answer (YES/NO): NO